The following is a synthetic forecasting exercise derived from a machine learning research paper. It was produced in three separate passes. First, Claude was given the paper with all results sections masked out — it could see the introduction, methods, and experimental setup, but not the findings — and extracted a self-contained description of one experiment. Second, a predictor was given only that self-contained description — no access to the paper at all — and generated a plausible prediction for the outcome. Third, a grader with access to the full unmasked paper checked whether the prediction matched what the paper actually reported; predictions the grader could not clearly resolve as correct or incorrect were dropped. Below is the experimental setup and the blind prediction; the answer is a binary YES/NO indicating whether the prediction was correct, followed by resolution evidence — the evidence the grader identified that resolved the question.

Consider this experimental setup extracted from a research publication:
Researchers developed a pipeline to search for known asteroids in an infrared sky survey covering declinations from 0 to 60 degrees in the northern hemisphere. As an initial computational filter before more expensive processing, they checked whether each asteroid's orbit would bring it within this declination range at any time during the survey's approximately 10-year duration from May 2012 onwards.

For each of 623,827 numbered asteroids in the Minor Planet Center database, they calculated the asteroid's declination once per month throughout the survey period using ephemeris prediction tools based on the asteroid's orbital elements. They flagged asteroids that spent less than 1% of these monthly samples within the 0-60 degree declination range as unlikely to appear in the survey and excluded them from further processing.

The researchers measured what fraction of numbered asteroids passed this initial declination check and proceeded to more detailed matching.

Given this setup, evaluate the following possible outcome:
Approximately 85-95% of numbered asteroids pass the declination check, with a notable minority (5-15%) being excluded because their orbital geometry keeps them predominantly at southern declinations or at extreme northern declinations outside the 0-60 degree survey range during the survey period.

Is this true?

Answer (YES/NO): NO